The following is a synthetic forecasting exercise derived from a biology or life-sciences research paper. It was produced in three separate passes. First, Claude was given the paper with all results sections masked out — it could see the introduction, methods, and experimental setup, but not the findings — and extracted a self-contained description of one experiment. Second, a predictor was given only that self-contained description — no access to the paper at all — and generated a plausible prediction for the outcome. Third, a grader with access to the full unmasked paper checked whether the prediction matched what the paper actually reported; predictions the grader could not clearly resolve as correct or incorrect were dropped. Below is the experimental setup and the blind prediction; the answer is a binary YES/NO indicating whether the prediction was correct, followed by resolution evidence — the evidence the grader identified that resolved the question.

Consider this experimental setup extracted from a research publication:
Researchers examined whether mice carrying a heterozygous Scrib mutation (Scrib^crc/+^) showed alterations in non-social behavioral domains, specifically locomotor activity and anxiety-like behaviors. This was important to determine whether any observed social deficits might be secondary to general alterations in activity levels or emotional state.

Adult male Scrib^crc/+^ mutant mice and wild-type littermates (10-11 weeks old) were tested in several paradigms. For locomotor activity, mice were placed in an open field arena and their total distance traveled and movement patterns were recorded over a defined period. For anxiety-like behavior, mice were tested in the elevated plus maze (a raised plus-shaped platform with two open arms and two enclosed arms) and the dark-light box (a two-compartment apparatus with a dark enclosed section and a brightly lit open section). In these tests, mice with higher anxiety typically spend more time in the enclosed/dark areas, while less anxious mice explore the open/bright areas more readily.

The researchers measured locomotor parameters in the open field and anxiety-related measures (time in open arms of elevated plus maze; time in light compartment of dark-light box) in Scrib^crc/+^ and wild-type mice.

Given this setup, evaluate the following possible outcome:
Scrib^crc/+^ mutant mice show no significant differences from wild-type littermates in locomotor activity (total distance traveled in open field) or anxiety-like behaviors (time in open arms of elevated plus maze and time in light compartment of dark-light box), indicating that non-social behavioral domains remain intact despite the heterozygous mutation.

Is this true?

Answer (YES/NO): YES